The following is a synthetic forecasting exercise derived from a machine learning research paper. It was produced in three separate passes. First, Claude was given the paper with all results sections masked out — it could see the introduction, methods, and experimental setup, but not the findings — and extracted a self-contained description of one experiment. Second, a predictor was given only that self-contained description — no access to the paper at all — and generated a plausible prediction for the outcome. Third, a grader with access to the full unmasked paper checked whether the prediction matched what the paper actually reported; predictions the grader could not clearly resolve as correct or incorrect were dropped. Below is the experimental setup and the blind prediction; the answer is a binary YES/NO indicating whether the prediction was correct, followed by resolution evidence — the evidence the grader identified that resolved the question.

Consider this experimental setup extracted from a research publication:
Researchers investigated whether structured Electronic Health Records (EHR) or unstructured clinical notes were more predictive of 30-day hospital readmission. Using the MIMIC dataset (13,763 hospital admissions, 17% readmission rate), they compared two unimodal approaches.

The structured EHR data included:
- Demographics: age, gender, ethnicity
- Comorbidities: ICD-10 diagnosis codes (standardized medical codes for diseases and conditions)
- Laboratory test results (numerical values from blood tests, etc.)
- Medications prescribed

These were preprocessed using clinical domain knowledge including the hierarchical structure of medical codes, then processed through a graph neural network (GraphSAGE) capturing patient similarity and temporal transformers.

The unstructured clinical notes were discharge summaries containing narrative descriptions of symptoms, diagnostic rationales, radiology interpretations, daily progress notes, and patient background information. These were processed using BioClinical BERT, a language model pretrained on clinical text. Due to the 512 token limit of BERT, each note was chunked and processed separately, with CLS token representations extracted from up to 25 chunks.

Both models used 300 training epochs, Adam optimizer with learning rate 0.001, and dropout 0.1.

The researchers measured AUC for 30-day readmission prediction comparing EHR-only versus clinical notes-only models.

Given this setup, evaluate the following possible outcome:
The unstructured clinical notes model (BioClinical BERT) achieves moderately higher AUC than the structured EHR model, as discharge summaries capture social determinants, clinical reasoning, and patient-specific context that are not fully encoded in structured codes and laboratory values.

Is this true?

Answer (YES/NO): YES